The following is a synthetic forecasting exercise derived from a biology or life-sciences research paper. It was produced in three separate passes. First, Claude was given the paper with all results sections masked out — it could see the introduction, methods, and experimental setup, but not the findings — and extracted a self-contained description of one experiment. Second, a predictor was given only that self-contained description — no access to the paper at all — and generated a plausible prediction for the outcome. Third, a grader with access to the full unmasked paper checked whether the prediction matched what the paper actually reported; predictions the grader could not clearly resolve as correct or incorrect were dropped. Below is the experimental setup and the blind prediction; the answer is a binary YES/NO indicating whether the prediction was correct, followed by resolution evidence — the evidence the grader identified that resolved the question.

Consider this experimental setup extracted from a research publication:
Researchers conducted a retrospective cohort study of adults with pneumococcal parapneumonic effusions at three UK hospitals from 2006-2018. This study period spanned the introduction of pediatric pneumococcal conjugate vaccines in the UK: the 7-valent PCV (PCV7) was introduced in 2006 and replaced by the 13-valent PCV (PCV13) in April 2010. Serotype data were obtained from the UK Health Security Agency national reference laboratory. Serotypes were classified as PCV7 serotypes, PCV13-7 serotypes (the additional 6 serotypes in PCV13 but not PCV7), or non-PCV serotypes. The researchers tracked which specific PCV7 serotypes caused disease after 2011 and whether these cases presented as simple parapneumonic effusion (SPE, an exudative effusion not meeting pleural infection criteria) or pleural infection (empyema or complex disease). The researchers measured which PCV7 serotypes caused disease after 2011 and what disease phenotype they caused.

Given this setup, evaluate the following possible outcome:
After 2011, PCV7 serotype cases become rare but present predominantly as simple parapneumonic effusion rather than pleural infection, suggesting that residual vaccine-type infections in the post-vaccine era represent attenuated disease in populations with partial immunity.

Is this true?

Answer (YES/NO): YES